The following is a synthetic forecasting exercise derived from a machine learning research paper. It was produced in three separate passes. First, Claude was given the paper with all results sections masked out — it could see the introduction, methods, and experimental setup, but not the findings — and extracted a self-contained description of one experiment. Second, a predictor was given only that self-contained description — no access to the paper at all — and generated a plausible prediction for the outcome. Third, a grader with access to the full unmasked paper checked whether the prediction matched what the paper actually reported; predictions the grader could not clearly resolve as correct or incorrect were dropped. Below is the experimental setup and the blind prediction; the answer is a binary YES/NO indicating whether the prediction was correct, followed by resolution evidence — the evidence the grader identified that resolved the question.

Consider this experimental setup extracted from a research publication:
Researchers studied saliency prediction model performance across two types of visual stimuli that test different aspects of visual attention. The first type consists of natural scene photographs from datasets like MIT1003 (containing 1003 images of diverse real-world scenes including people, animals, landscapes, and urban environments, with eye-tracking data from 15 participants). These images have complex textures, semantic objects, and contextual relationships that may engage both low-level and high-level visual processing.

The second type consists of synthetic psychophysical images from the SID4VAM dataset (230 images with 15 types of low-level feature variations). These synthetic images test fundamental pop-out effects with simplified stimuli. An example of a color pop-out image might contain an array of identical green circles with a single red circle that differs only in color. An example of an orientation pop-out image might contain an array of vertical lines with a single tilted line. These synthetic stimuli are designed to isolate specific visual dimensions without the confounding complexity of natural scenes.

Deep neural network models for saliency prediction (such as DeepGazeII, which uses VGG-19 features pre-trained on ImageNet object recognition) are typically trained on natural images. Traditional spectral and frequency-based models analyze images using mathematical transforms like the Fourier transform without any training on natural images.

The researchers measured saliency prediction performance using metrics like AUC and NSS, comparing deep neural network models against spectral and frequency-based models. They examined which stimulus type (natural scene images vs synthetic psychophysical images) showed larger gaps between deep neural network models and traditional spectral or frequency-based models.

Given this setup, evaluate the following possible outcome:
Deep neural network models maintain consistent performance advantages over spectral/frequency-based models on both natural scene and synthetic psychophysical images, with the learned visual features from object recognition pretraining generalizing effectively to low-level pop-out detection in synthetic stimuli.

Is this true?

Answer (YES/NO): NO